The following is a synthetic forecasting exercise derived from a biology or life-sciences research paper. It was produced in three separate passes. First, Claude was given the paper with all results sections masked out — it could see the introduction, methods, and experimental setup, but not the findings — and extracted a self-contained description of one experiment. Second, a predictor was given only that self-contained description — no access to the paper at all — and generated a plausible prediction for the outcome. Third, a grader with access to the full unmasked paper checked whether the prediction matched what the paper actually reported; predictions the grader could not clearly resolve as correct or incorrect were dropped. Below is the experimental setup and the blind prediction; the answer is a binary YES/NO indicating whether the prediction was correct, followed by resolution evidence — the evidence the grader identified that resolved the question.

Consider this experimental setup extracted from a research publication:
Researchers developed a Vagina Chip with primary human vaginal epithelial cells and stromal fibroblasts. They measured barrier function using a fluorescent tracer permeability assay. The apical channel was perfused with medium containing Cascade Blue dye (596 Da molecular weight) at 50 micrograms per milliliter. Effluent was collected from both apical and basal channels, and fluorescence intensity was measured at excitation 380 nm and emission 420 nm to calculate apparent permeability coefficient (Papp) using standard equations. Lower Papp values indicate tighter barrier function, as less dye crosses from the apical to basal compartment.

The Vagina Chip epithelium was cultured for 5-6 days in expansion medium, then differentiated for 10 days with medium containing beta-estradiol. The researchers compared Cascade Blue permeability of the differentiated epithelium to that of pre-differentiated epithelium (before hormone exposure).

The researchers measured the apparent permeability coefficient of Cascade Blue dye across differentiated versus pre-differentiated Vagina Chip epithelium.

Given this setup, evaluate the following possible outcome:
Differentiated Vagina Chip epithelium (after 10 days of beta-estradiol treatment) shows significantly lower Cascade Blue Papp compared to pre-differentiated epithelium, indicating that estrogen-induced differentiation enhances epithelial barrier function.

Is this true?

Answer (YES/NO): YES